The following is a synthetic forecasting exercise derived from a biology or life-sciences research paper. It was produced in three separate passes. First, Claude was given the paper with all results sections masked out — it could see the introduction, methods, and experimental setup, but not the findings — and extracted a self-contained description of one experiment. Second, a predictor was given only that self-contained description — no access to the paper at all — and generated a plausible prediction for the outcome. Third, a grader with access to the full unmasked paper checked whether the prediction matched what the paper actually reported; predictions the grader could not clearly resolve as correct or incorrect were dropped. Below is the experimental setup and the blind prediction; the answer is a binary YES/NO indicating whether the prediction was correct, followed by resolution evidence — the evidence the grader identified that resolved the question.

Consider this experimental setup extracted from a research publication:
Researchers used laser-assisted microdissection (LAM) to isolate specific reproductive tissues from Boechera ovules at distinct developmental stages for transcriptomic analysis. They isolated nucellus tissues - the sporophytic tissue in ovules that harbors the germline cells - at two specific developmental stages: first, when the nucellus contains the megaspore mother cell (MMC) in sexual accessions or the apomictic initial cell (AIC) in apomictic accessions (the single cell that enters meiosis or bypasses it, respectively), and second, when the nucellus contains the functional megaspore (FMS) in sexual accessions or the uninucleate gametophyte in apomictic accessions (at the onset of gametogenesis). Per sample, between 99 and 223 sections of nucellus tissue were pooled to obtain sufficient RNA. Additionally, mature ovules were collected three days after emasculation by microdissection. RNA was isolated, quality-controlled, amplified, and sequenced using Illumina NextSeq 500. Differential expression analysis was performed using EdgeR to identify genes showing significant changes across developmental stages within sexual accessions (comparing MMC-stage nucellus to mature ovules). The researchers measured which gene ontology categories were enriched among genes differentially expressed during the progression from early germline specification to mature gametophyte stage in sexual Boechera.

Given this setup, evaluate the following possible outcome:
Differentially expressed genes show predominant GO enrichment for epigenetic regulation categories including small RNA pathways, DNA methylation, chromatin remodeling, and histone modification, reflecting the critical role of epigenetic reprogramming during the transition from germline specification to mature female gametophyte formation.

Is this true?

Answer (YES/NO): NO